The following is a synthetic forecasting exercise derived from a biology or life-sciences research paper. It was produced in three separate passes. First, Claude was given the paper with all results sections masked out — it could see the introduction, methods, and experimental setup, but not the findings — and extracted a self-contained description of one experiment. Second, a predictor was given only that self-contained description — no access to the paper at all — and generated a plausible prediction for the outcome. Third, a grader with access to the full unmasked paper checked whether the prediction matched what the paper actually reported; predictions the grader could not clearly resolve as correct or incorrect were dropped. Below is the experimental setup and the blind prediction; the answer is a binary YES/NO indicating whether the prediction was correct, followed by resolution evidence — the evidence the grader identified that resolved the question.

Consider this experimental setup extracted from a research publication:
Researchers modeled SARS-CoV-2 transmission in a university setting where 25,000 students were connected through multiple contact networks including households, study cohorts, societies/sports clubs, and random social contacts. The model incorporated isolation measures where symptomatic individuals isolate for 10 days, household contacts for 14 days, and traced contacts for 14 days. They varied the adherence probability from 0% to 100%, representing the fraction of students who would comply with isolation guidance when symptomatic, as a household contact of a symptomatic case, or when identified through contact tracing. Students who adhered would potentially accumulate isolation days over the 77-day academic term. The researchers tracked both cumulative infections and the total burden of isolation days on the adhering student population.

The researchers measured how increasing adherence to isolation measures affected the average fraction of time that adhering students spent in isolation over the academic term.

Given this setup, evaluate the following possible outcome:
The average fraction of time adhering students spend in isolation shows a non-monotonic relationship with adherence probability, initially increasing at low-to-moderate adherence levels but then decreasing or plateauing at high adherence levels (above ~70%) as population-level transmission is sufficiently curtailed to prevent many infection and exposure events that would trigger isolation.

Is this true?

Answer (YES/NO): YES